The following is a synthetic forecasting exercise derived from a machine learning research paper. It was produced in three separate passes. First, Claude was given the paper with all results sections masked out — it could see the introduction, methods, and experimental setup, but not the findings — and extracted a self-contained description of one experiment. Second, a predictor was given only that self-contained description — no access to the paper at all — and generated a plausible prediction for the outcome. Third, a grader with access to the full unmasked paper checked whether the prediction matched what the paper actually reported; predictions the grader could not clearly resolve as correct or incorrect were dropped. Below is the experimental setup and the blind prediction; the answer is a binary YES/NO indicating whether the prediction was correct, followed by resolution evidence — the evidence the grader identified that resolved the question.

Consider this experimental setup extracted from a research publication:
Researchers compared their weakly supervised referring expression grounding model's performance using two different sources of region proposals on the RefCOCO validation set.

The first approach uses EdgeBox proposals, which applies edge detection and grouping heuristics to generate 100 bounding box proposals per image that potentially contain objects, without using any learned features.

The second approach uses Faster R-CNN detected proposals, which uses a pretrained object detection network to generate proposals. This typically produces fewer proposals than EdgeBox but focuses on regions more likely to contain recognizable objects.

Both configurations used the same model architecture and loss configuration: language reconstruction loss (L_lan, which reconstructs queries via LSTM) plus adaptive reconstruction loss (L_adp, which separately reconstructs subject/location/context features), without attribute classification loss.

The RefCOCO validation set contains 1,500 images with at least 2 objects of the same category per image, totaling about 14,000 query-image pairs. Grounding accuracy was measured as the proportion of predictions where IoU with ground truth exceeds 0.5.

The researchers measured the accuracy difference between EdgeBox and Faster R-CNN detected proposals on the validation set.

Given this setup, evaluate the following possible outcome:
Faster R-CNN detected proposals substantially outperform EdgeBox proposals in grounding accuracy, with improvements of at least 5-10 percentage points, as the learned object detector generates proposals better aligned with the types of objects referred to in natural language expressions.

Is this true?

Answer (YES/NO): NO